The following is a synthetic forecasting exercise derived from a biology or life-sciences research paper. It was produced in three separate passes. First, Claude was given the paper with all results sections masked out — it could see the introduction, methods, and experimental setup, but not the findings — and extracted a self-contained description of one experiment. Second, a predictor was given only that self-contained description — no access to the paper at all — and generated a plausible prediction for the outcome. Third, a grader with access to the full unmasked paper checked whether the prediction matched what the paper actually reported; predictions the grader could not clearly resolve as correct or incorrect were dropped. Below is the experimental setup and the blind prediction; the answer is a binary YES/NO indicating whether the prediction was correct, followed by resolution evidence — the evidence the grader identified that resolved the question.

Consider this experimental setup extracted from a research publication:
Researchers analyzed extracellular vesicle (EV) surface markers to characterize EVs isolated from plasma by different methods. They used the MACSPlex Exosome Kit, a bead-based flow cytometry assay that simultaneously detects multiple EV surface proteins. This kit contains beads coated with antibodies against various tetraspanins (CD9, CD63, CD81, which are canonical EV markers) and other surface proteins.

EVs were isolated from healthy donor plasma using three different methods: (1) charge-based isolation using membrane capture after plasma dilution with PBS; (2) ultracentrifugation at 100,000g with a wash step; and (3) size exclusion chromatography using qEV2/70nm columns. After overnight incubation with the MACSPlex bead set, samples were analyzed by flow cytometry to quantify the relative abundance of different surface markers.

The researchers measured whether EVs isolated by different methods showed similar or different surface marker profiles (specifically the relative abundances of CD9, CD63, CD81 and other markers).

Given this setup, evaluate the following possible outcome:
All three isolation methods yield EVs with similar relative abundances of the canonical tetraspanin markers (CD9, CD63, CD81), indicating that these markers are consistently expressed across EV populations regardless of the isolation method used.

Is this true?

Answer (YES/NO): NO